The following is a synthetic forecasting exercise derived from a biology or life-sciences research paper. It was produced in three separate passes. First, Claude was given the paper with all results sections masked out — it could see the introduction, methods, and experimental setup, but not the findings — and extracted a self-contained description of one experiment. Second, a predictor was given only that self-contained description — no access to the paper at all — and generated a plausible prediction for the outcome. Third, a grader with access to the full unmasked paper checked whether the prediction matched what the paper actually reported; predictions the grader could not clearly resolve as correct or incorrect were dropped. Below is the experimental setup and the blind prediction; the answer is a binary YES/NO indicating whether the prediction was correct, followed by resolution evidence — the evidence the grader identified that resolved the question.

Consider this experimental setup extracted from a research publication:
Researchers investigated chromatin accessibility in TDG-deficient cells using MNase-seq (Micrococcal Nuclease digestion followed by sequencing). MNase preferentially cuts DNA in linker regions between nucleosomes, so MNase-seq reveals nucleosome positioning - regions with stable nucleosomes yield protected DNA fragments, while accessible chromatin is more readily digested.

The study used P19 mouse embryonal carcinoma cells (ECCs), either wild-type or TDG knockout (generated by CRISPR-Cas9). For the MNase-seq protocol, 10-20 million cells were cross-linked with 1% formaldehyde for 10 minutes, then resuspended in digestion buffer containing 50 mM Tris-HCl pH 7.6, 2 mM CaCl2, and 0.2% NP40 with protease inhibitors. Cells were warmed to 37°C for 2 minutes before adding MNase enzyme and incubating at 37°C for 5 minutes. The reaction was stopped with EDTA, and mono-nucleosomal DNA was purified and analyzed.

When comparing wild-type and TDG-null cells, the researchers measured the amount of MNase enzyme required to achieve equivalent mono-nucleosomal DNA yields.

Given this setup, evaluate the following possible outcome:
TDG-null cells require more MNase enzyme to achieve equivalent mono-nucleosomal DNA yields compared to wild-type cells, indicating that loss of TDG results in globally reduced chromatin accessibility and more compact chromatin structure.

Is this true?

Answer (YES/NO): NO